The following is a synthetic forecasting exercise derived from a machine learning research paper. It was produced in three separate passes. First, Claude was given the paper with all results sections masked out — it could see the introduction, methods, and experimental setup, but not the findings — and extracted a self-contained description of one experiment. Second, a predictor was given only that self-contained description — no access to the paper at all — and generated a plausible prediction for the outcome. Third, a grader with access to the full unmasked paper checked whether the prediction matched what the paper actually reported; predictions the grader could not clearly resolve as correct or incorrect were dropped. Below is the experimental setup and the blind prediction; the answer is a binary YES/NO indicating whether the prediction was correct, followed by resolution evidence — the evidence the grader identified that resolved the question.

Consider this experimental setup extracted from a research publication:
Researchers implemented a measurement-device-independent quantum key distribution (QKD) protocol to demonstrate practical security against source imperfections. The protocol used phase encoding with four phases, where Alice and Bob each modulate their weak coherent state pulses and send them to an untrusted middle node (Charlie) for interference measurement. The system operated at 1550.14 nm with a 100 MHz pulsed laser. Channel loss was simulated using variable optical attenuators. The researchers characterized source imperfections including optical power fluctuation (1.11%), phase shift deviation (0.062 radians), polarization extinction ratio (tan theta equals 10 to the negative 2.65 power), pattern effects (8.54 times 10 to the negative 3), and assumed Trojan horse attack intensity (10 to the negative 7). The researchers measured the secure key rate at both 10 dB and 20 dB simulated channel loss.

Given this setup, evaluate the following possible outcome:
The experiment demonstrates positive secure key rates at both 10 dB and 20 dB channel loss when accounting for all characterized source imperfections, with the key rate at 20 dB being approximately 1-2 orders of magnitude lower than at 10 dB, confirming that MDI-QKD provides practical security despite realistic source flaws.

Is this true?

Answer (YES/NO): NO